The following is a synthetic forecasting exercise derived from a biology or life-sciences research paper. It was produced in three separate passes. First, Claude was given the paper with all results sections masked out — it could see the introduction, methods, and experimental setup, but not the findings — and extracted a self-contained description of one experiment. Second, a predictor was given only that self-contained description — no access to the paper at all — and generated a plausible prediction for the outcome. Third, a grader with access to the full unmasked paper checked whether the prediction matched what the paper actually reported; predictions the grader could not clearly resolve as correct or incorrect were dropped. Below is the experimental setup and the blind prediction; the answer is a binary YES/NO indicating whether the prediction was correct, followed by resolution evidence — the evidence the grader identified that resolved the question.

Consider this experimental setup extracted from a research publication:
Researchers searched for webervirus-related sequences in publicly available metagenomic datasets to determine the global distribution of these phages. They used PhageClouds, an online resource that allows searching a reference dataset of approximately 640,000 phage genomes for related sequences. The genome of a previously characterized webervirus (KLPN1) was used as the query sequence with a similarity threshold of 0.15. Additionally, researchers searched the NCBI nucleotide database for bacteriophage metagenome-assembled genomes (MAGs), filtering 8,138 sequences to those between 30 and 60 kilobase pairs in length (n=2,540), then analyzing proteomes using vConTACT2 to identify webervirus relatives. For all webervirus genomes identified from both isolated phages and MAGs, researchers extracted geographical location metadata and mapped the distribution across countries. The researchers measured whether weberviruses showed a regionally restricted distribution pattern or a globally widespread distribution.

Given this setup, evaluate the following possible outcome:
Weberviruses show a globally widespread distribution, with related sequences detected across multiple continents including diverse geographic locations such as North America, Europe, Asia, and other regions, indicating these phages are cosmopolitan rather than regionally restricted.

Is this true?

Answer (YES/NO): YES